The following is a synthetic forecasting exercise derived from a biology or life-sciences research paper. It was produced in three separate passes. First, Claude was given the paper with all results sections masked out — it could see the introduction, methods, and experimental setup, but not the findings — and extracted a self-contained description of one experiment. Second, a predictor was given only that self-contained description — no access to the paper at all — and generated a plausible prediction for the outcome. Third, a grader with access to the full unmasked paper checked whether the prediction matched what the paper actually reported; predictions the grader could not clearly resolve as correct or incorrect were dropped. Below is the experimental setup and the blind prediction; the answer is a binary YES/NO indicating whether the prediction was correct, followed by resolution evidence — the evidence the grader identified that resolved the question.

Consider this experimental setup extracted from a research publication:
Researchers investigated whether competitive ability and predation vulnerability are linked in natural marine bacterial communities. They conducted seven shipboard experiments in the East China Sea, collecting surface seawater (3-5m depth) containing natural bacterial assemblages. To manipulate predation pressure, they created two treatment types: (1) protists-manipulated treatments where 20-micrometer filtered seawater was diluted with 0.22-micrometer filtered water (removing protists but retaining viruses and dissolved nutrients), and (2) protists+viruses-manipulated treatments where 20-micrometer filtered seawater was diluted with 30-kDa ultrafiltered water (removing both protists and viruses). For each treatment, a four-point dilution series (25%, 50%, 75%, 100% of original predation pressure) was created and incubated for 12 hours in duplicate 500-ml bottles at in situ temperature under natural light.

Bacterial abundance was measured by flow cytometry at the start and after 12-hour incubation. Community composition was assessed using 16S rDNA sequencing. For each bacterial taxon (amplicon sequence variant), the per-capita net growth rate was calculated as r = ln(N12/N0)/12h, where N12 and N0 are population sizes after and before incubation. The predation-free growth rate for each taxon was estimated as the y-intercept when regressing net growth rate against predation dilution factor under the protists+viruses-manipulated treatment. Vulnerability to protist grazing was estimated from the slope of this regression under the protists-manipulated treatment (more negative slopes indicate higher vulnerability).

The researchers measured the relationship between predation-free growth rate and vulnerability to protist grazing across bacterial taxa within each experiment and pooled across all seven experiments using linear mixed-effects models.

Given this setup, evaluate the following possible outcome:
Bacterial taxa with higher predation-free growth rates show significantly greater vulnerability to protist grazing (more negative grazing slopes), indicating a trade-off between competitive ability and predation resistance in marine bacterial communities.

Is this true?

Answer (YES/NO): YES